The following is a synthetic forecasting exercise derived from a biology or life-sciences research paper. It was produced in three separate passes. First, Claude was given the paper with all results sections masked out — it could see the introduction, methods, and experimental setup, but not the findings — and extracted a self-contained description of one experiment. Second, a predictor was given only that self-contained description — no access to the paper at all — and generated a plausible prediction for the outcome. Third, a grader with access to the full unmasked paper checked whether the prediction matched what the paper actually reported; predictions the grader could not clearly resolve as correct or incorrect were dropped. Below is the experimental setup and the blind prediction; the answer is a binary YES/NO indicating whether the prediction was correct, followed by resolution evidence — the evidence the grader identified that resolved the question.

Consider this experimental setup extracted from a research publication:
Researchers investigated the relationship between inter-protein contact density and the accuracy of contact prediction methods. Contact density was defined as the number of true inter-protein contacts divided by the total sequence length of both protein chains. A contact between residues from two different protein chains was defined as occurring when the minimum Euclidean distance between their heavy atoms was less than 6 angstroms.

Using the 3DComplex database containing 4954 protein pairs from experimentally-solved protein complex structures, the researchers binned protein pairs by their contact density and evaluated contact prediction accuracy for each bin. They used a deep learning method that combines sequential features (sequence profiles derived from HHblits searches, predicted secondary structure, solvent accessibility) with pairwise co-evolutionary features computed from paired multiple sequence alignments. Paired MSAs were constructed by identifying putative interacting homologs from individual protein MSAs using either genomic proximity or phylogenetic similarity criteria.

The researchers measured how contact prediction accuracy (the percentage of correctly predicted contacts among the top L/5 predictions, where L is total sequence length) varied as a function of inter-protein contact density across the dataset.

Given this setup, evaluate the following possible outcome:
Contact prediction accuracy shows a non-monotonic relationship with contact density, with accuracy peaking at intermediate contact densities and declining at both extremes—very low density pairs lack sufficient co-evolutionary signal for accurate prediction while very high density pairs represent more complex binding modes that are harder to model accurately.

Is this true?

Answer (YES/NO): NO